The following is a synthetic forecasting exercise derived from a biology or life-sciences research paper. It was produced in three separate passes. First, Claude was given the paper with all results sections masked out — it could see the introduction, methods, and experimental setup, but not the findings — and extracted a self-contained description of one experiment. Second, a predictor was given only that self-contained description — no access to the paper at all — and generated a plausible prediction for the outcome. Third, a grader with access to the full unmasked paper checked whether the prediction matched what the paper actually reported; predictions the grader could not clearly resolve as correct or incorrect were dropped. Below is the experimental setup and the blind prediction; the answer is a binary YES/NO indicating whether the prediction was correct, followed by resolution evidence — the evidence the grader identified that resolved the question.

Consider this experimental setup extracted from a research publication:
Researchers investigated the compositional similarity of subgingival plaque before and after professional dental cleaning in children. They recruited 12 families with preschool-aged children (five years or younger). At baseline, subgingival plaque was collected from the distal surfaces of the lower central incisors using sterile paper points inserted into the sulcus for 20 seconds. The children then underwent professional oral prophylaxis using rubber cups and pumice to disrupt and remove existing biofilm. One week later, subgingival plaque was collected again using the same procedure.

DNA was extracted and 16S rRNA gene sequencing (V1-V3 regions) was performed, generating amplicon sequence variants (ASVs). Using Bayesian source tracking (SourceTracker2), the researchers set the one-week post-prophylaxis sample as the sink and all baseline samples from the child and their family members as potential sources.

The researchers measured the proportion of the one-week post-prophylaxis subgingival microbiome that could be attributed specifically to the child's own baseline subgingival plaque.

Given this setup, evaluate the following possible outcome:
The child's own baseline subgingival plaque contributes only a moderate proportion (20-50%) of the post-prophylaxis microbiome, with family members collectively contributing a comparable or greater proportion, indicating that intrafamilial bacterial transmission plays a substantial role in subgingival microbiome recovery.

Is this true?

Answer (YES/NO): NO